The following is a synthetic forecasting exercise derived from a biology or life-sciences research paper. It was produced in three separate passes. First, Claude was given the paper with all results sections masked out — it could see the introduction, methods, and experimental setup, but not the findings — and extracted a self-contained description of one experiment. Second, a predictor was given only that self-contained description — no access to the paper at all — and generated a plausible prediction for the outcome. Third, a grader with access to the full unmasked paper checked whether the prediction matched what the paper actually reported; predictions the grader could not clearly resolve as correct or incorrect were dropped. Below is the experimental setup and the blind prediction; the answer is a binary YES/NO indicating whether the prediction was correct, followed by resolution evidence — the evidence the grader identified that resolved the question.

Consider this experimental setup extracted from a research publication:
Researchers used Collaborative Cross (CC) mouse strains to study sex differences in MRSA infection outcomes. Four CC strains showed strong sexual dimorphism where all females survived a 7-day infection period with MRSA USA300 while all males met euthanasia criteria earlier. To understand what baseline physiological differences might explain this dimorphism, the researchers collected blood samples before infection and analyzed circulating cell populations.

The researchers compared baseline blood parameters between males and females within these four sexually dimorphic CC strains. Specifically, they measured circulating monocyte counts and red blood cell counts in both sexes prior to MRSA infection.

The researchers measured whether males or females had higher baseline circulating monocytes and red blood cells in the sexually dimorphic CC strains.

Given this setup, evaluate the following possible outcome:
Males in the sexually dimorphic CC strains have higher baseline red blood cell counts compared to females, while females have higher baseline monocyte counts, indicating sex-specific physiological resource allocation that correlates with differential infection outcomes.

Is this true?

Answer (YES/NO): NO